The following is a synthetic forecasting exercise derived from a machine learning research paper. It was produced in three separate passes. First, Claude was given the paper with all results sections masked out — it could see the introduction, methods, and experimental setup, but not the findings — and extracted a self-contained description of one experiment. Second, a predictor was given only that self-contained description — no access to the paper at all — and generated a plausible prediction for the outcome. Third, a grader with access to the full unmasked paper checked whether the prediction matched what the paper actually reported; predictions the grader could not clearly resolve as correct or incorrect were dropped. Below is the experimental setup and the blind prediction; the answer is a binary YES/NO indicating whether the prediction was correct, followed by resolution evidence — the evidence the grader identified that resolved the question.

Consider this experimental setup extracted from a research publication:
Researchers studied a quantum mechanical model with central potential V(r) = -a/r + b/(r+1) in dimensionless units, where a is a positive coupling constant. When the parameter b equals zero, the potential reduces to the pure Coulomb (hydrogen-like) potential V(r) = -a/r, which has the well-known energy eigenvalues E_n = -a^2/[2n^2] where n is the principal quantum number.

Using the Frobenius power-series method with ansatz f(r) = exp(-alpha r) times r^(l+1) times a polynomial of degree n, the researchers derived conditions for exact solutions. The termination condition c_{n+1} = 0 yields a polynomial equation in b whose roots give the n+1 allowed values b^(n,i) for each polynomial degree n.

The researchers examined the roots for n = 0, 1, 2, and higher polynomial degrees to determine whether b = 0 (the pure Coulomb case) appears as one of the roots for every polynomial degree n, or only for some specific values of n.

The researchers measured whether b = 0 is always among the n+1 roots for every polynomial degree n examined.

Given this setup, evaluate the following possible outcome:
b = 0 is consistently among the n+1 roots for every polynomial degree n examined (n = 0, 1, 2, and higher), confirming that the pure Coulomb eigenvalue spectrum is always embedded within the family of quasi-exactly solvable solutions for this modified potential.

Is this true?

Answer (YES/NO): YES